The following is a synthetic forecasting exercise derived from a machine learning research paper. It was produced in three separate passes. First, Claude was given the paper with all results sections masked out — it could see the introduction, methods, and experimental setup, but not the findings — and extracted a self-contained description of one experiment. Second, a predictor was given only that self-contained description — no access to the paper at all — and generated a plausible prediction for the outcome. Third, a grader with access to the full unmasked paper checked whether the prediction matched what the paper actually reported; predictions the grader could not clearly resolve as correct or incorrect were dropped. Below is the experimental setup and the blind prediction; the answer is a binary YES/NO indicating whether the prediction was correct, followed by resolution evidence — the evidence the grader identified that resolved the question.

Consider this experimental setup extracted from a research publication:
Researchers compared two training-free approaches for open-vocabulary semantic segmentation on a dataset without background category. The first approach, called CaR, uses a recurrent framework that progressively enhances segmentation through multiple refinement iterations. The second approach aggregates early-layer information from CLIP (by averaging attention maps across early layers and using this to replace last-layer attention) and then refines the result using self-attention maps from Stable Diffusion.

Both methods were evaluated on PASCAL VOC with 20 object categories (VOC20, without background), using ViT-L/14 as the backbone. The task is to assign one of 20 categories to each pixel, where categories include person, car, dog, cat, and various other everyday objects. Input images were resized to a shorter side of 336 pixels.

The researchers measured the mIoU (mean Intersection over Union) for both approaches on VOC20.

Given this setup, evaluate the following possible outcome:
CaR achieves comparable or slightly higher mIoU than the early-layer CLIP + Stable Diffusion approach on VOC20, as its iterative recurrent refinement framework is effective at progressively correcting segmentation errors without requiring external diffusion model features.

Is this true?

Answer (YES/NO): YES